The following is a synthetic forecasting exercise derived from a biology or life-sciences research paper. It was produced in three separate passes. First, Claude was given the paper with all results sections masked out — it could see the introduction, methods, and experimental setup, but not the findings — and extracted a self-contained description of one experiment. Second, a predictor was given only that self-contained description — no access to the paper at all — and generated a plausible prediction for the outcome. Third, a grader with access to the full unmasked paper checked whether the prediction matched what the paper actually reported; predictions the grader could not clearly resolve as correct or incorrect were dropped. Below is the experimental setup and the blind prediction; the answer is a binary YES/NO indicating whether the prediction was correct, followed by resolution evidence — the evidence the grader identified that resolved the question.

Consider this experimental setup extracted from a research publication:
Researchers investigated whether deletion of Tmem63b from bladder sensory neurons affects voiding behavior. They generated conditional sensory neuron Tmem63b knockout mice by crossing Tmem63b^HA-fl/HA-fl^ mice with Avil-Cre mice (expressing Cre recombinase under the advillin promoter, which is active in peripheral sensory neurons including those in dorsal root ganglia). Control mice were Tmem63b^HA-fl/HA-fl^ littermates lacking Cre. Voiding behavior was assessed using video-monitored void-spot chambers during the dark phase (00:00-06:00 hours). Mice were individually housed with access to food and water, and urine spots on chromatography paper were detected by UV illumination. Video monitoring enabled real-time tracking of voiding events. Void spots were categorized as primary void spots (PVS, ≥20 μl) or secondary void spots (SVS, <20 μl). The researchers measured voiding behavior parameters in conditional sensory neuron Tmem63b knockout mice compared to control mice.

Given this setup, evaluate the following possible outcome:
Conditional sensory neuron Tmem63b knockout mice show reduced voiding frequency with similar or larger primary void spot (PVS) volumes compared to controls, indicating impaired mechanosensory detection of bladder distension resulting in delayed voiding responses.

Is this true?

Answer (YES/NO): NO